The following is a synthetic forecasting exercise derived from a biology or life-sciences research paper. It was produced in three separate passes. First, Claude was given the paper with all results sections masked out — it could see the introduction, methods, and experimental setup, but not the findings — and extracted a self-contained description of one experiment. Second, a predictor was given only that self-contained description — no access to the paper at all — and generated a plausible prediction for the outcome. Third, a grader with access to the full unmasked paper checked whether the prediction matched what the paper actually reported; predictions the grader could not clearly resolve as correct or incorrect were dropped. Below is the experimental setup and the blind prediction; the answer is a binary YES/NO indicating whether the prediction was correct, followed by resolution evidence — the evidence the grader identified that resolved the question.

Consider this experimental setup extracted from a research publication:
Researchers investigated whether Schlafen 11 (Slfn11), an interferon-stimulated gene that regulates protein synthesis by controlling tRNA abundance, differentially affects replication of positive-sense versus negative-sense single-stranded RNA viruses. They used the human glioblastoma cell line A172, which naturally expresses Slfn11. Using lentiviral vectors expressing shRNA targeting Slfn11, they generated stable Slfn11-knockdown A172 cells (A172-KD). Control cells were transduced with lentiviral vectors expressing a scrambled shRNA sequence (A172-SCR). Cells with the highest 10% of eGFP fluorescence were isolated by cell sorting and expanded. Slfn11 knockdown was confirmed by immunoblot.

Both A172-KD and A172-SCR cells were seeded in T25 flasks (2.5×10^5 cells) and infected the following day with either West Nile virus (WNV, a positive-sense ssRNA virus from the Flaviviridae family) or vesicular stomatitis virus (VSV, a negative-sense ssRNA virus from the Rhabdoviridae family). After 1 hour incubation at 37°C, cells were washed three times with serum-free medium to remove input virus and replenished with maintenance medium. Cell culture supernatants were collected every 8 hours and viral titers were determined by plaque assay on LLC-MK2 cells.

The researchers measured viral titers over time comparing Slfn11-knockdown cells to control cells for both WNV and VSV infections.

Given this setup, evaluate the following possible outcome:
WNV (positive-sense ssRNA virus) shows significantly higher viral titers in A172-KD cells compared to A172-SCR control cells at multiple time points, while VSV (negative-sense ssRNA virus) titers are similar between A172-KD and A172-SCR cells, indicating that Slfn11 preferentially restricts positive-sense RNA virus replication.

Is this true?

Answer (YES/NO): YES